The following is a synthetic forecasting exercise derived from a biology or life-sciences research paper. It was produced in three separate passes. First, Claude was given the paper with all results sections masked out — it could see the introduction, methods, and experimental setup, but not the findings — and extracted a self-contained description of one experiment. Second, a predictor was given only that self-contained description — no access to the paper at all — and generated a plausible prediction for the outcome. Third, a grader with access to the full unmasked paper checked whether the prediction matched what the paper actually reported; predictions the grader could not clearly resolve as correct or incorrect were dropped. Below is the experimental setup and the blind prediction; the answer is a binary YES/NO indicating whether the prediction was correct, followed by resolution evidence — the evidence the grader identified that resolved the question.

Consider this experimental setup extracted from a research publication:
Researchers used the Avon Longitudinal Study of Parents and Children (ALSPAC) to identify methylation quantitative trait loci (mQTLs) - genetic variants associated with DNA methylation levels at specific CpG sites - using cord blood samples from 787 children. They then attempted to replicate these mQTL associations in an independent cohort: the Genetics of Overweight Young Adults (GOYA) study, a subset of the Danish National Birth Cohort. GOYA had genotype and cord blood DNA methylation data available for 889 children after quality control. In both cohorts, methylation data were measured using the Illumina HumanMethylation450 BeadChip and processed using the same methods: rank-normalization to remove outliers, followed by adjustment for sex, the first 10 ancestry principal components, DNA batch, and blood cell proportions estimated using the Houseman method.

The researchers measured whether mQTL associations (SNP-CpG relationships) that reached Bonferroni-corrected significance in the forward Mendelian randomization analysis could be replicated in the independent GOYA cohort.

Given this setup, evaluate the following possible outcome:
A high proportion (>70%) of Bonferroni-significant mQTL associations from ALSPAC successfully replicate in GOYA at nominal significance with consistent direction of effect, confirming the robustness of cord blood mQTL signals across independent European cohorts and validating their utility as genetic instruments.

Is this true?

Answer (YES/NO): YES